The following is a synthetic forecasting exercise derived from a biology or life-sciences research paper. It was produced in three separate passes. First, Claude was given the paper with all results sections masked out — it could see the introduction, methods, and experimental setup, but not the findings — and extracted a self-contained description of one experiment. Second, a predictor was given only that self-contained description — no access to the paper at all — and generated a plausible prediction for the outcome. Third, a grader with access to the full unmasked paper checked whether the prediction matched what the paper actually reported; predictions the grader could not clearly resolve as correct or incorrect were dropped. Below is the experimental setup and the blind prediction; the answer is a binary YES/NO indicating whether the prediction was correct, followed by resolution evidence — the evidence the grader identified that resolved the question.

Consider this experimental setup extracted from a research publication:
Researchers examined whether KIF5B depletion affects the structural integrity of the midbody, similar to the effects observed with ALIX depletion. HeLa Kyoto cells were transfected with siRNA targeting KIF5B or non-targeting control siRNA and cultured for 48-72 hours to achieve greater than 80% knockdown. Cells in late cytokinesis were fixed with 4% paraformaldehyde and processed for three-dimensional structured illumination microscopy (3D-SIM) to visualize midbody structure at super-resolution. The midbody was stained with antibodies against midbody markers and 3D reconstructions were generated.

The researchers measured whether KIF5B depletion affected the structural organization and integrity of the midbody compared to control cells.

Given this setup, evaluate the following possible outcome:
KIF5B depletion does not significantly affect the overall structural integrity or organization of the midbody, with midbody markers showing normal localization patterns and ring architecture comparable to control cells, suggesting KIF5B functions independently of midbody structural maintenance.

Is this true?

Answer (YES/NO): NO